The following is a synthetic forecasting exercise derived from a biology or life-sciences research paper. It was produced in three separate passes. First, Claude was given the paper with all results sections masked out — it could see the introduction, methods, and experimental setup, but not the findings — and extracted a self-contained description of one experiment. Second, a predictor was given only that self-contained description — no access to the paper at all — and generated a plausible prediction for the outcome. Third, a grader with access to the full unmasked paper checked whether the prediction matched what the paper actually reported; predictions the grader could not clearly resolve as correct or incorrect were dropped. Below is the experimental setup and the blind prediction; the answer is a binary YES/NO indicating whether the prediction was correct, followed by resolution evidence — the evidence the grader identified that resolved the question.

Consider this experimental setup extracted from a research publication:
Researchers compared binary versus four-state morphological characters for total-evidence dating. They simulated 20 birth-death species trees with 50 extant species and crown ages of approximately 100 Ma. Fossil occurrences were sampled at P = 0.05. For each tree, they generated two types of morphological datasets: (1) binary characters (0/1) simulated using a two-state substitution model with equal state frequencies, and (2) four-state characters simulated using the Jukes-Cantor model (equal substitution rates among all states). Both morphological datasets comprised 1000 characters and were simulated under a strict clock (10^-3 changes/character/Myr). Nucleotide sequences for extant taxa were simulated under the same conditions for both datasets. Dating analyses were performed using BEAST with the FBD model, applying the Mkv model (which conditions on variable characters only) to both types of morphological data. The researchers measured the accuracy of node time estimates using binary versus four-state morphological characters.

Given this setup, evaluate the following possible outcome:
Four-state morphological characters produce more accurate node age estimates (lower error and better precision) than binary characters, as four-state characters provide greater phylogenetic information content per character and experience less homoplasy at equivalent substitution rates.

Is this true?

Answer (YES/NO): NO